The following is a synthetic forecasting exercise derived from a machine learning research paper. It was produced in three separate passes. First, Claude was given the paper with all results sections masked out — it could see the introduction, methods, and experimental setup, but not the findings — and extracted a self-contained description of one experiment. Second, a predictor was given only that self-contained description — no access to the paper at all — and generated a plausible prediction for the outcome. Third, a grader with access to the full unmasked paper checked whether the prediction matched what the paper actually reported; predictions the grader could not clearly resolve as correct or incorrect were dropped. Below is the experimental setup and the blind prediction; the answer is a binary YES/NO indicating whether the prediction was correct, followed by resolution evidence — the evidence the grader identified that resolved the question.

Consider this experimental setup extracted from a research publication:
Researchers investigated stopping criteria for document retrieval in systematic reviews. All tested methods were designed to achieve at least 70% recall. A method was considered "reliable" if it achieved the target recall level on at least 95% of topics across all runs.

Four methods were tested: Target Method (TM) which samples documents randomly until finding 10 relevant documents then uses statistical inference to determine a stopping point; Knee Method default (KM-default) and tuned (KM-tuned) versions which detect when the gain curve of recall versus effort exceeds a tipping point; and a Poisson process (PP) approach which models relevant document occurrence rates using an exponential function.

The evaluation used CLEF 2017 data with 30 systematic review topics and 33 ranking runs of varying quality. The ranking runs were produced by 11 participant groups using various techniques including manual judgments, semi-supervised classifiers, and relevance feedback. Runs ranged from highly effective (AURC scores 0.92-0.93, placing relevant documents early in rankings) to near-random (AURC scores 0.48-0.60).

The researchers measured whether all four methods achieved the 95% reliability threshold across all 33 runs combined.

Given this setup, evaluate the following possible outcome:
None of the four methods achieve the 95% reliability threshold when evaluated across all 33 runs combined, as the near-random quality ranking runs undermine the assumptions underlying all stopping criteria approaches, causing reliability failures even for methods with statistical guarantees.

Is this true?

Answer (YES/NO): NO